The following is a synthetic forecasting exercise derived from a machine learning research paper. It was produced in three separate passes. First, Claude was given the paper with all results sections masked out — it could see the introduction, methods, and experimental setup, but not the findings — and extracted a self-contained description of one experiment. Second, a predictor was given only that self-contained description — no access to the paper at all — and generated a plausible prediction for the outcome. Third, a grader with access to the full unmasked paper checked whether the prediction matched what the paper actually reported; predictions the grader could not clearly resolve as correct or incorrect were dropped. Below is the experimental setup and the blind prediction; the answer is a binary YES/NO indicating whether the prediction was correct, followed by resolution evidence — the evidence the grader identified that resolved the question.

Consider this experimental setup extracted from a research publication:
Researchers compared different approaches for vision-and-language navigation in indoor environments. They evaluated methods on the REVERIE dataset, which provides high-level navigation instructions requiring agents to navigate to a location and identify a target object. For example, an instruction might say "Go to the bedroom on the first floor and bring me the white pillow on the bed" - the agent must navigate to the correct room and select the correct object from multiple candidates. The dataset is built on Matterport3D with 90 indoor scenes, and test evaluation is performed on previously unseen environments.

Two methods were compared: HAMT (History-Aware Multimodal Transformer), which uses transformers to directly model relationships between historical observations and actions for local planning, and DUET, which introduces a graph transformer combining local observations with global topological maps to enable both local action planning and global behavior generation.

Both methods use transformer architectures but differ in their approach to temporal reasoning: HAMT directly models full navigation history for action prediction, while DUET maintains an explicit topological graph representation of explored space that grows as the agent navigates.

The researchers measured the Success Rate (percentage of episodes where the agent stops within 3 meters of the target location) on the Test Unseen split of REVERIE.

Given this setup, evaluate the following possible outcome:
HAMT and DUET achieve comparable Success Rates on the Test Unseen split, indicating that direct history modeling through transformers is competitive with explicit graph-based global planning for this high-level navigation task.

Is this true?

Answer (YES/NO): NO